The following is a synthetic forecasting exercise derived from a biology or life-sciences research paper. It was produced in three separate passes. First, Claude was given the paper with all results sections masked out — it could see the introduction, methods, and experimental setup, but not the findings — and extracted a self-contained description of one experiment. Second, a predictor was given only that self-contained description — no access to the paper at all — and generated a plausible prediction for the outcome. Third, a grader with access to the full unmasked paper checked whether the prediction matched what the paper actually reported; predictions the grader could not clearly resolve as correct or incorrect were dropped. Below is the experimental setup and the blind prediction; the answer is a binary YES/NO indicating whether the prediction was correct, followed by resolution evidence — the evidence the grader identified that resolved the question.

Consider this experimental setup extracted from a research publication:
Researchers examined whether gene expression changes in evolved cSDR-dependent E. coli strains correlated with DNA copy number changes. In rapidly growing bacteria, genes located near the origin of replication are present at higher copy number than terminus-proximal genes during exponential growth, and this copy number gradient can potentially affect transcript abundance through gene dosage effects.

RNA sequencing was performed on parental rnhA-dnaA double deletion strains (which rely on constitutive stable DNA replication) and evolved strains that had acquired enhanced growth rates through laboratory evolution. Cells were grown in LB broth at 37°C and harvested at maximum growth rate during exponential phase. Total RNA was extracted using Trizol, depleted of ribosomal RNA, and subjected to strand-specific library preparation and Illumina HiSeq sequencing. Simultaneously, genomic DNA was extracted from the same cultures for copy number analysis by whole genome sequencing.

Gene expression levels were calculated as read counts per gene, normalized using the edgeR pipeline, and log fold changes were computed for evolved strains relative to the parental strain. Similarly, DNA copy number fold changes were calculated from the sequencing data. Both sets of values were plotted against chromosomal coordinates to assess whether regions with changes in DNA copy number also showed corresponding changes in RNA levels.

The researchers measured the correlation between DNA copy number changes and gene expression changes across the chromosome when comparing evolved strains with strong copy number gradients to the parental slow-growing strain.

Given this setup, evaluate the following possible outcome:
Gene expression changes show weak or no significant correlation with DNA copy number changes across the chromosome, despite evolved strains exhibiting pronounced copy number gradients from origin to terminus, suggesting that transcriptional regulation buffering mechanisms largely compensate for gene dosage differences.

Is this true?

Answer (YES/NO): NO